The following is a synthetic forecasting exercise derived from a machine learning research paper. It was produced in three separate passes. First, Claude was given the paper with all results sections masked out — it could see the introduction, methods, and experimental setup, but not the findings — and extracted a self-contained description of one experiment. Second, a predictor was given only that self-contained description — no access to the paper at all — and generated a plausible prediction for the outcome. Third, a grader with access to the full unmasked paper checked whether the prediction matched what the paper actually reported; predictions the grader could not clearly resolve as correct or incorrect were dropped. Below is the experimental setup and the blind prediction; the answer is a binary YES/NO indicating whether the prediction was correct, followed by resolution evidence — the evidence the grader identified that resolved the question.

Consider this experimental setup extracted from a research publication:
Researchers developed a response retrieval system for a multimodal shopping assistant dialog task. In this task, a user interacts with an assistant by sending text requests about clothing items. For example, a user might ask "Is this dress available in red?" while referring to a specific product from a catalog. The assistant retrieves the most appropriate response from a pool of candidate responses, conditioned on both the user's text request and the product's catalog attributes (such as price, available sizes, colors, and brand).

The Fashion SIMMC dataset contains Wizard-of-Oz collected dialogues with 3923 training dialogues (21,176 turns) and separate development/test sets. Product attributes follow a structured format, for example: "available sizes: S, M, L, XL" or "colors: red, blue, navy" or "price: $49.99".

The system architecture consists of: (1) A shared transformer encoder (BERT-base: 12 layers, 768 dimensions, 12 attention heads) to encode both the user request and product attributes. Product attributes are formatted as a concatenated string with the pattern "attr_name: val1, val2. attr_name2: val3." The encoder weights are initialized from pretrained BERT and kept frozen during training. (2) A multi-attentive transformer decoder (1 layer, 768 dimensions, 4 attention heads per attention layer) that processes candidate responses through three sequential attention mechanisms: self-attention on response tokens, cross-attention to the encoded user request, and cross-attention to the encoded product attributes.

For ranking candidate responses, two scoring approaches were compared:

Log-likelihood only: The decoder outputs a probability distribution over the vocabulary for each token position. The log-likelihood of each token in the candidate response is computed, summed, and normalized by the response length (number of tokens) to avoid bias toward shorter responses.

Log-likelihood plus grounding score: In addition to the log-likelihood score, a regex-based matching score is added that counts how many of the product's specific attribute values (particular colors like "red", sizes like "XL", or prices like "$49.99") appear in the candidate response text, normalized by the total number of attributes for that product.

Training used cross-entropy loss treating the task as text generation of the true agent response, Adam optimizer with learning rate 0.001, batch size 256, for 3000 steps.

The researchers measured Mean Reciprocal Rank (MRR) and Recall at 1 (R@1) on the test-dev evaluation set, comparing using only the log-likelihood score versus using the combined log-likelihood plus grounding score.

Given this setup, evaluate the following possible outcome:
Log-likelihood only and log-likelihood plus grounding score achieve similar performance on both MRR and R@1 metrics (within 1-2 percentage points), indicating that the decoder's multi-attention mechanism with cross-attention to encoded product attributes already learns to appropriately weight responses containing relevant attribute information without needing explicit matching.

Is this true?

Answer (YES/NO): NO